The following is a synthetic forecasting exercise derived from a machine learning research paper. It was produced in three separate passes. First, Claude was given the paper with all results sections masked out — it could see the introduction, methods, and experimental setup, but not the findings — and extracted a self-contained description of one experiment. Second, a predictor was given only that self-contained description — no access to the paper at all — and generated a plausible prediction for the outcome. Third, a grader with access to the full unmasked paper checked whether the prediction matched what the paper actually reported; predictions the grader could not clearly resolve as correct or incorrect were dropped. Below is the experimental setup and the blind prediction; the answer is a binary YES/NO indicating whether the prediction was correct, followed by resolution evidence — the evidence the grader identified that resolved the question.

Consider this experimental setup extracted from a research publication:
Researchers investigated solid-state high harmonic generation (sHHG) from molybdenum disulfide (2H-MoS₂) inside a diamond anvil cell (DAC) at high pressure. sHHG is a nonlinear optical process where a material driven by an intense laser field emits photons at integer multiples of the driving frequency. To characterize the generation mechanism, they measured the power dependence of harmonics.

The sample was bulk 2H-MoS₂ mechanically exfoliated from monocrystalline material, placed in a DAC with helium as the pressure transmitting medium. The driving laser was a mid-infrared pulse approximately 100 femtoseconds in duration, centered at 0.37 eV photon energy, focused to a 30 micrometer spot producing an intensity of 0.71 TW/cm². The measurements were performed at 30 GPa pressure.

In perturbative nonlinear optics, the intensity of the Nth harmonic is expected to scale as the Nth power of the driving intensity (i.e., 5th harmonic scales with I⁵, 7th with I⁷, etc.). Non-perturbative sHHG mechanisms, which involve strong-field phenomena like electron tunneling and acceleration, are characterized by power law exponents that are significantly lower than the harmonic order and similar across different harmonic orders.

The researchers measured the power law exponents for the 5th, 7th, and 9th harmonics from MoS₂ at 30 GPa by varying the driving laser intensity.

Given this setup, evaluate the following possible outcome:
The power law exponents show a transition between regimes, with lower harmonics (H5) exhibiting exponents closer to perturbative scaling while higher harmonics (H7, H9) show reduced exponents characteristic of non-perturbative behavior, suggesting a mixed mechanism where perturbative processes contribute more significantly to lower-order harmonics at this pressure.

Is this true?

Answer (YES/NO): NO